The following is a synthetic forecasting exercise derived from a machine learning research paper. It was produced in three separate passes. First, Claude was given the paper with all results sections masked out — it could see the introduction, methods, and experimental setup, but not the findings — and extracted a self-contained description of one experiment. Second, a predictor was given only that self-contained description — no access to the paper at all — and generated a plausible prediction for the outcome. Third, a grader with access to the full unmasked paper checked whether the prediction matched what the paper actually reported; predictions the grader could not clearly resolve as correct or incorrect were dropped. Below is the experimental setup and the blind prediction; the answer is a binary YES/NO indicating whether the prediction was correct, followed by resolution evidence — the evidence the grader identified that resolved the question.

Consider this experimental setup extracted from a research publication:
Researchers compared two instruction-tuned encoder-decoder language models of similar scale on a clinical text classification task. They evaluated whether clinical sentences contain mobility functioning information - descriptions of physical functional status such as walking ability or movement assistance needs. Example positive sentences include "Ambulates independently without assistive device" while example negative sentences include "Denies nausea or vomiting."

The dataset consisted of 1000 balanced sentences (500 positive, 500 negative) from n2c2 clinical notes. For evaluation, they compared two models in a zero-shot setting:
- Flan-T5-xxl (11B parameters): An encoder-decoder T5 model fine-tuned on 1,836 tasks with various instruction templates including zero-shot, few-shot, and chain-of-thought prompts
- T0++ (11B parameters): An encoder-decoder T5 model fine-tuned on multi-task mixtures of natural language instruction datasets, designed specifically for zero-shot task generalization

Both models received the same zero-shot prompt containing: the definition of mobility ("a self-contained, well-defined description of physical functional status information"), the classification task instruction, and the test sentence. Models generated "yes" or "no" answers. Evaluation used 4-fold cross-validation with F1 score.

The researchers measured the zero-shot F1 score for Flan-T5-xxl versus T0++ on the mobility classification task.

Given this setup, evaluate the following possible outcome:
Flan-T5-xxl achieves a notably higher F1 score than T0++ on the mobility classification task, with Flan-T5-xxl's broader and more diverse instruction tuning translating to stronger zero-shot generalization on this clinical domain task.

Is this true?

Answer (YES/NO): YES